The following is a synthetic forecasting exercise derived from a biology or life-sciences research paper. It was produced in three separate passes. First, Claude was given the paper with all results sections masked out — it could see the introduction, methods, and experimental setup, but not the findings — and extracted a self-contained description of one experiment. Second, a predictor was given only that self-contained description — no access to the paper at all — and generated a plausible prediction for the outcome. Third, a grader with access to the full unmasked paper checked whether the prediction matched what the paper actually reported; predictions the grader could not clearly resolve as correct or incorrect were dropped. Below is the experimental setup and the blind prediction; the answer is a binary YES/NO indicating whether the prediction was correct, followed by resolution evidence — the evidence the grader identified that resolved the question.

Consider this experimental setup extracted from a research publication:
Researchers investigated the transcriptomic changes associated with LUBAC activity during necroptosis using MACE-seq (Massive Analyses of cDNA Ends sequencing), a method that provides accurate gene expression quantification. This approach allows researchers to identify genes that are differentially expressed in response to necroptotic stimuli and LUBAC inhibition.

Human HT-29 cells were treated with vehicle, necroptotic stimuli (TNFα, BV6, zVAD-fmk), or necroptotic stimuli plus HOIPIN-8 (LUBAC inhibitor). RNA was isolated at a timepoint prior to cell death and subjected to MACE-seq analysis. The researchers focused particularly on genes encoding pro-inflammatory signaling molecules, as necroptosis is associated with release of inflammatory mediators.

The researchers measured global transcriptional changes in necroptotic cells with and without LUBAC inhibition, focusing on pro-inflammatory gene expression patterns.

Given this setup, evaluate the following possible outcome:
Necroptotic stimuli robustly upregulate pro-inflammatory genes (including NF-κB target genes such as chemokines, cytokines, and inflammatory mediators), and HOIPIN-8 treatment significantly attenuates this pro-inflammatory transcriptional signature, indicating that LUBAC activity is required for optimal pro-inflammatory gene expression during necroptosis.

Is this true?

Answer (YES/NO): YES